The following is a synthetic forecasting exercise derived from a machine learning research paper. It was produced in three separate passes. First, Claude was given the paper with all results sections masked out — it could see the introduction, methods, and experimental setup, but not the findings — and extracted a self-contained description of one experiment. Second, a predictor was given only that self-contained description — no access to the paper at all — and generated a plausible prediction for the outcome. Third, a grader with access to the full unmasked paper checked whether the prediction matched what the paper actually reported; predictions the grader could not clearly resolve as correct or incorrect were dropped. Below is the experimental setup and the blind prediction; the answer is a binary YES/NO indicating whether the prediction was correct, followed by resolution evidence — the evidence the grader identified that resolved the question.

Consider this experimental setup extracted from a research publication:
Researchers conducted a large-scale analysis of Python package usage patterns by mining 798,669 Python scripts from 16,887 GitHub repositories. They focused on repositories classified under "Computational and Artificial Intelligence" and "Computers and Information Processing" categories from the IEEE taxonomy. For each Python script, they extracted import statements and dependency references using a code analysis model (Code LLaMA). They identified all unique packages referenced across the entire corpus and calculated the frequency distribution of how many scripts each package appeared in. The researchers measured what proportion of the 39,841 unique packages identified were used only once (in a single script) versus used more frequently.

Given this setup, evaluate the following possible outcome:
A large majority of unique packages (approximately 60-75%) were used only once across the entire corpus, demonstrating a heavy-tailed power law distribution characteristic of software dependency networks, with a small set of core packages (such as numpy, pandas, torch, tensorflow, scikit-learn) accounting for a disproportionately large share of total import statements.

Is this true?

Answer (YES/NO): NO